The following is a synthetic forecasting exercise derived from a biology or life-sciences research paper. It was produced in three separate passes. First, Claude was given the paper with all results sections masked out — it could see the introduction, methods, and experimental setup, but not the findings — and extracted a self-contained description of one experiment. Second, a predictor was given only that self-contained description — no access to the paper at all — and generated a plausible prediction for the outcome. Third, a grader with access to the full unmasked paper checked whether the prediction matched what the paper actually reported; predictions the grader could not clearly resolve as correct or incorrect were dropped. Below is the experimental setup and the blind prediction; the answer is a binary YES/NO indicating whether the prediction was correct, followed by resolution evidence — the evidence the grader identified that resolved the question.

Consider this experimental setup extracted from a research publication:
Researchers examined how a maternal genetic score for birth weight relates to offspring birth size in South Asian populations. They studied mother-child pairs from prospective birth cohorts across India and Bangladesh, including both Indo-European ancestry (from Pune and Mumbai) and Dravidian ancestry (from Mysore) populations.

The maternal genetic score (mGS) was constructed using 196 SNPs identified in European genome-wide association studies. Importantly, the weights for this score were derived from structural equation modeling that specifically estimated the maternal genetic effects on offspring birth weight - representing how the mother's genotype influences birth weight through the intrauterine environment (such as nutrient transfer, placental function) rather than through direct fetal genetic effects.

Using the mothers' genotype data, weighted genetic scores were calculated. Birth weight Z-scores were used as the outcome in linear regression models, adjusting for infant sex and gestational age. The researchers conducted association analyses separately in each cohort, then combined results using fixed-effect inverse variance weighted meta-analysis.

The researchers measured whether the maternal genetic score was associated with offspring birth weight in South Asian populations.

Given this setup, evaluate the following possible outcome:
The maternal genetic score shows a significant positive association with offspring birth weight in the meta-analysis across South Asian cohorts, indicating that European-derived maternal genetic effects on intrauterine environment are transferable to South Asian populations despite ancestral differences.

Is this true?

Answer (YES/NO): YES